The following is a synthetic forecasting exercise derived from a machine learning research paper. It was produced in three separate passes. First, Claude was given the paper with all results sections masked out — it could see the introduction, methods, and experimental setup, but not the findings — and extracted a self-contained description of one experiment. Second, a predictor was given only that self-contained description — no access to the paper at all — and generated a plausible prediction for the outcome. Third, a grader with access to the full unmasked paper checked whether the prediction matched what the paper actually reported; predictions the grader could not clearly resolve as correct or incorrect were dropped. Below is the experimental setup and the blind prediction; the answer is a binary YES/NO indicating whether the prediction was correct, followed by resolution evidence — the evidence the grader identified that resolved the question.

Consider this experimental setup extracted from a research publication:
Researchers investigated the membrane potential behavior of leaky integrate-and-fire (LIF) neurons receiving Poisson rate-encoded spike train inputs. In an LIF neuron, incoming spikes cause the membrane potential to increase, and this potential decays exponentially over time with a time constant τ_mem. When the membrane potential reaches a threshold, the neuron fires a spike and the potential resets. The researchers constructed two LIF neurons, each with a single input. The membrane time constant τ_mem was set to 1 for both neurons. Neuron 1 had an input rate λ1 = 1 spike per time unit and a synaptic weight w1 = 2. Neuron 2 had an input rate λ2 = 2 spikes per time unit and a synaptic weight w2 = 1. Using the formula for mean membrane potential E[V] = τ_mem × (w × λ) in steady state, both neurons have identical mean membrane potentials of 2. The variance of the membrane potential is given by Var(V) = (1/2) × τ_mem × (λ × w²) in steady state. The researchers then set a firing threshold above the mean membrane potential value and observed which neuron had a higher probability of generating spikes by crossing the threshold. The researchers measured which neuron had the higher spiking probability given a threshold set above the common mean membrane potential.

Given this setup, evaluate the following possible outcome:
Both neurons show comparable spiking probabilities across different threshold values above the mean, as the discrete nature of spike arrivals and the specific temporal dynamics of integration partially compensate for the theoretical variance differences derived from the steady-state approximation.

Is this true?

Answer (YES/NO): NO